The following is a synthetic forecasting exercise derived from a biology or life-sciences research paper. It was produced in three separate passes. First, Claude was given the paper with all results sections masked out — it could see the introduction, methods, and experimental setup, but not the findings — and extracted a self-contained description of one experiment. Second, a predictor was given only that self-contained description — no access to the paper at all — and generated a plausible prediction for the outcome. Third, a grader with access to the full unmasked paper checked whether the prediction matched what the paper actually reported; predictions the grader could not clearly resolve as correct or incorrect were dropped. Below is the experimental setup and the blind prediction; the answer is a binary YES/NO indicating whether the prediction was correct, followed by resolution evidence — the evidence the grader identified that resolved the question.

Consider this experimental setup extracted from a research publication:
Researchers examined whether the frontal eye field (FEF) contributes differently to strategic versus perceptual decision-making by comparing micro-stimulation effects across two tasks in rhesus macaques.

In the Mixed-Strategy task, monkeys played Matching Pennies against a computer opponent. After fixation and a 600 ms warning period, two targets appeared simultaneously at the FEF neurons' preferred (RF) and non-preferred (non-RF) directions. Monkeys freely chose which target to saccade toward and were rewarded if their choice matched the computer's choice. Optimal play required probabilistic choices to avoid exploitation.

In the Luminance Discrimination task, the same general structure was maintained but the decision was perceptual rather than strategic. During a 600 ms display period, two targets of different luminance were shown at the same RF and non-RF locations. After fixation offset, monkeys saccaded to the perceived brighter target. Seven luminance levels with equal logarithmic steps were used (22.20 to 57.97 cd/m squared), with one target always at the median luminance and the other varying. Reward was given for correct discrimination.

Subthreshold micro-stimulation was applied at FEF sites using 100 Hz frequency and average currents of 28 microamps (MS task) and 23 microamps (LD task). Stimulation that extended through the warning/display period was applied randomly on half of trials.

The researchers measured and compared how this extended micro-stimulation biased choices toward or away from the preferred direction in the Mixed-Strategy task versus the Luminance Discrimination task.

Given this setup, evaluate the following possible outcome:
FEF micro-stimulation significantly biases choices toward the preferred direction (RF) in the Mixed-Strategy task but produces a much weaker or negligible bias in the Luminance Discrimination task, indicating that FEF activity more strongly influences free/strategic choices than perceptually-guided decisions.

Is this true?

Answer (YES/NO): NO